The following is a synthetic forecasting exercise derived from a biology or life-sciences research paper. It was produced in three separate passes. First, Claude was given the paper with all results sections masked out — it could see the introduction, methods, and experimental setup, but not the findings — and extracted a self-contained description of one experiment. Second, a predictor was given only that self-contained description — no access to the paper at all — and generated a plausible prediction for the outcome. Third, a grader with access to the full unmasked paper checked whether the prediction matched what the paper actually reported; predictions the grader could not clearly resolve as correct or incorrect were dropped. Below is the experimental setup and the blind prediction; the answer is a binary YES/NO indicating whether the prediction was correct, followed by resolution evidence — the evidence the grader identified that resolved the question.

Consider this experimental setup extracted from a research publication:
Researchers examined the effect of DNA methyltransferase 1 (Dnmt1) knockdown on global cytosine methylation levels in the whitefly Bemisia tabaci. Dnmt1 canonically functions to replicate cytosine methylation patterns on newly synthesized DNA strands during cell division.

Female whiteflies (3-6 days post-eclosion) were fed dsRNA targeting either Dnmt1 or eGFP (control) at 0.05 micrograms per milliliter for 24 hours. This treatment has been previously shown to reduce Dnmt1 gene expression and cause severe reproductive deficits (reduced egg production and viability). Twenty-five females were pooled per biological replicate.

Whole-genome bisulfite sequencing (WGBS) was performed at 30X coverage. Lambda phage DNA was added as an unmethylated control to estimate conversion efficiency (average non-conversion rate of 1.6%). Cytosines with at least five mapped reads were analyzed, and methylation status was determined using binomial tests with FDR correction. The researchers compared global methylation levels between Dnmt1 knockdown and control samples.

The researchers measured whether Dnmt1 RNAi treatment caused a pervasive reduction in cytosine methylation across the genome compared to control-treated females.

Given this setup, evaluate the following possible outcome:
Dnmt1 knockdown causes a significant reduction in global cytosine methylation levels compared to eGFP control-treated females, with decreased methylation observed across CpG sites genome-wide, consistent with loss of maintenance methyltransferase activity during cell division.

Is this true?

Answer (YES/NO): NO